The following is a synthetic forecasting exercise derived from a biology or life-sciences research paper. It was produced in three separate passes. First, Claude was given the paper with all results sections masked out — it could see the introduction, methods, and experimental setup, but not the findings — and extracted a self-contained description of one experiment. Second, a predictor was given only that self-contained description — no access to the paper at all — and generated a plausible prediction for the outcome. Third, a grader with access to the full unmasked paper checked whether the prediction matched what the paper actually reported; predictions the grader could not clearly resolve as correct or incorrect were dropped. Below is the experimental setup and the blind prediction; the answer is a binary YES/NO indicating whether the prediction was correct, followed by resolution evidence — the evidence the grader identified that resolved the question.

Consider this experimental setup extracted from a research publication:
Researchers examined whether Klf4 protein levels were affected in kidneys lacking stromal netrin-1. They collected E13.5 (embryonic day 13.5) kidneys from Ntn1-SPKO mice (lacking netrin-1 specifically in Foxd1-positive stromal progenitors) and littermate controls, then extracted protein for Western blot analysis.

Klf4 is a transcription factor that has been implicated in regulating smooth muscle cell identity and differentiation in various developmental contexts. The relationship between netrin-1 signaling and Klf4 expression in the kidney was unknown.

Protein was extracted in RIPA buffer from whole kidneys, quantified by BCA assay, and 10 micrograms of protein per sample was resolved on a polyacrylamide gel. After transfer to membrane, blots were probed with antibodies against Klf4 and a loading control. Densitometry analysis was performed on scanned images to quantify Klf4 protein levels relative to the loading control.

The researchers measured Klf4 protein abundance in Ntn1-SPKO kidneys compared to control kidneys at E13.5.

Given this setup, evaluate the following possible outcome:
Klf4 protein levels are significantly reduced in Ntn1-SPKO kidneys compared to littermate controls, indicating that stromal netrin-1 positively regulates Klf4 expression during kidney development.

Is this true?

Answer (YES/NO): YES